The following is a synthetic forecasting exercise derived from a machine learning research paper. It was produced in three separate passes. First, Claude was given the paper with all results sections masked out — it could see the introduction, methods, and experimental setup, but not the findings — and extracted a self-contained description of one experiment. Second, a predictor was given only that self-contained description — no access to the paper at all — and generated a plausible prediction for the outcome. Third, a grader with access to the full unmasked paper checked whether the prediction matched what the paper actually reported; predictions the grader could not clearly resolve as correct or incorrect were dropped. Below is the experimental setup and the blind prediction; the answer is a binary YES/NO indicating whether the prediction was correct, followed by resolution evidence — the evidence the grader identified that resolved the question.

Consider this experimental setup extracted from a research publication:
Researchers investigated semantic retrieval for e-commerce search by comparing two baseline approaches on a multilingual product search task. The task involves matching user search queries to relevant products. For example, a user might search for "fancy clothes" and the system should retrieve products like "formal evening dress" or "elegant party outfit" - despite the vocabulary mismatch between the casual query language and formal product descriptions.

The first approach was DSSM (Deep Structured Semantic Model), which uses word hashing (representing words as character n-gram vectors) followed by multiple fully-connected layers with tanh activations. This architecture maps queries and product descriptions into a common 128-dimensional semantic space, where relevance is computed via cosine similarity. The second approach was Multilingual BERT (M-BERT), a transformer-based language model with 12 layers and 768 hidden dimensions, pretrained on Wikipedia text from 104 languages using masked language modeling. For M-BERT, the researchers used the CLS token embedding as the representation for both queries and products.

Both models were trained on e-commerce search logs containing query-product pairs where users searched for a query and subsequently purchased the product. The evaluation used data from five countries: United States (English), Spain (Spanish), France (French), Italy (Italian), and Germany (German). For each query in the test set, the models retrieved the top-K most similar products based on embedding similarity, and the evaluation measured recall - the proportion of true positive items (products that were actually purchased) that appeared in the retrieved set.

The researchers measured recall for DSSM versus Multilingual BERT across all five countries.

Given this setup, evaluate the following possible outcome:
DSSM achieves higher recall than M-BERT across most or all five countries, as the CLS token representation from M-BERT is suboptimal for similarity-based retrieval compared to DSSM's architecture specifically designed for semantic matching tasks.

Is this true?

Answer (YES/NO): YES